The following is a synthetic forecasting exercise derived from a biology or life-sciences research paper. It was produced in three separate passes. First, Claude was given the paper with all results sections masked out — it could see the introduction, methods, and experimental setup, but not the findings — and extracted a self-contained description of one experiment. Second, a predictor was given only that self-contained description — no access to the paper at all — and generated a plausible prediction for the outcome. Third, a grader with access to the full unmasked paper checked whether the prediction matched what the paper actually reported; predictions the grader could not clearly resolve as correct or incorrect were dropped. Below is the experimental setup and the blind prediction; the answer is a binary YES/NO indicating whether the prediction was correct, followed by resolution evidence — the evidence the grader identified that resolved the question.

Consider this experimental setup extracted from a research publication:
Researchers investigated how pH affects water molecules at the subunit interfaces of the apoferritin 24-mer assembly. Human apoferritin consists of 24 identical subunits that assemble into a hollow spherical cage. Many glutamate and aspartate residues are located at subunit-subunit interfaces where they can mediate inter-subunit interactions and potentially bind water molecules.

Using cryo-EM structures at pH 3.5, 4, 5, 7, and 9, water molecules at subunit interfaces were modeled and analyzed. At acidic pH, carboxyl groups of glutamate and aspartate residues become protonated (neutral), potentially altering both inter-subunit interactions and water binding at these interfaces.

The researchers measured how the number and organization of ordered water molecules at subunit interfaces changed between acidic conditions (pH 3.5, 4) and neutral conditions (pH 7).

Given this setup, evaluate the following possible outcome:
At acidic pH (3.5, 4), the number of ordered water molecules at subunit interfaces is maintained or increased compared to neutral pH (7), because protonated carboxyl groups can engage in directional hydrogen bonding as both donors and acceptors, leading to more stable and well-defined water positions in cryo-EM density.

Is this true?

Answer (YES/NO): NO